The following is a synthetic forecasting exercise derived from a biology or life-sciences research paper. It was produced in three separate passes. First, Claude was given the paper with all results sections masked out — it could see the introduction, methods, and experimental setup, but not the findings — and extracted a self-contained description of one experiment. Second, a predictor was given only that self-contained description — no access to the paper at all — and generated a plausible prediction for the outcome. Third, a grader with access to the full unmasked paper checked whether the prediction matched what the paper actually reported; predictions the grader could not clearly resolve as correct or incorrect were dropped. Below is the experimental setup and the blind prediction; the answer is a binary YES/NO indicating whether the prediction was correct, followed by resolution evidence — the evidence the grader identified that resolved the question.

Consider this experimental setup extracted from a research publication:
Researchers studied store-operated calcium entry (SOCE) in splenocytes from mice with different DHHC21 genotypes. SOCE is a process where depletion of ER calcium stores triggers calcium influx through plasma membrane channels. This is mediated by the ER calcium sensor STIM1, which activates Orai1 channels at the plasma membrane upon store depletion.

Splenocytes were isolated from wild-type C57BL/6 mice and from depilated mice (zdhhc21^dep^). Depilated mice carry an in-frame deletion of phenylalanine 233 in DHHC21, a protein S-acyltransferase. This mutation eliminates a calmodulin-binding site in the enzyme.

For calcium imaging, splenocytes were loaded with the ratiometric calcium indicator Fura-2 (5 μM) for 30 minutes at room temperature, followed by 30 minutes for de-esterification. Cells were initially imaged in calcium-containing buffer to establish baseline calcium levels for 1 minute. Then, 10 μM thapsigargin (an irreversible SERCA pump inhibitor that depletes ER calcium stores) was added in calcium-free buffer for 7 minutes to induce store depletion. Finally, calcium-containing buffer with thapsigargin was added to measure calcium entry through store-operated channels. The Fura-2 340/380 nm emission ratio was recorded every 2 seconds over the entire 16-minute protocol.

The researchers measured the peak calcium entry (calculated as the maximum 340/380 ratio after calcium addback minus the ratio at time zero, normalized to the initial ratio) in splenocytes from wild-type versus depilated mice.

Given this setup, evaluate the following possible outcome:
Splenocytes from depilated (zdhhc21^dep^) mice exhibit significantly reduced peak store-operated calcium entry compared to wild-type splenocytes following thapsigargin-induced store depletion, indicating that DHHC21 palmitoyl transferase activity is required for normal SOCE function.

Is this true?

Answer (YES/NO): YES